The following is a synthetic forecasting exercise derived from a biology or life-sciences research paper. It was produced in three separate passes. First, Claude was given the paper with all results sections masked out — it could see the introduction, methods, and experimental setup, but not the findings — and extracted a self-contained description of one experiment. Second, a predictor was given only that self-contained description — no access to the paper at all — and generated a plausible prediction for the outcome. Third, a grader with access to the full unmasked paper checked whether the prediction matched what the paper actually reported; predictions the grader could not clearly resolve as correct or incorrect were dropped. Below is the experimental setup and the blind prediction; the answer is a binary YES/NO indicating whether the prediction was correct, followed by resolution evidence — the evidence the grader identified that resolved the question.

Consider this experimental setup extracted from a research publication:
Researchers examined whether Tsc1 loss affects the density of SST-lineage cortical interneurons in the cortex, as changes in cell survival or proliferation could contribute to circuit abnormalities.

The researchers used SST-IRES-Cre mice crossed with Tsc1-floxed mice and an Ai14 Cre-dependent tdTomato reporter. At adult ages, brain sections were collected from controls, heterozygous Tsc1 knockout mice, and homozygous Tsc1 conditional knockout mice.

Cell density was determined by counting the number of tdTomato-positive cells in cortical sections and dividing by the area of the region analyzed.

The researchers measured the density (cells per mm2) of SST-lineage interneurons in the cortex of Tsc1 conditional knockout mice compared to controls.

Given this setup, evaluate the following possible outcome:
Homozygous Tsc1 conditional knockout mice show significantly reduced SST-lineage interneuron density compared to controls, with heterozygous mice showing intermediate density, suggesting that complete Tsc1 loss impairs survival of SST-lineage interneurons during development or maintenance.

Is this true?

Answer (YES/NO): NO